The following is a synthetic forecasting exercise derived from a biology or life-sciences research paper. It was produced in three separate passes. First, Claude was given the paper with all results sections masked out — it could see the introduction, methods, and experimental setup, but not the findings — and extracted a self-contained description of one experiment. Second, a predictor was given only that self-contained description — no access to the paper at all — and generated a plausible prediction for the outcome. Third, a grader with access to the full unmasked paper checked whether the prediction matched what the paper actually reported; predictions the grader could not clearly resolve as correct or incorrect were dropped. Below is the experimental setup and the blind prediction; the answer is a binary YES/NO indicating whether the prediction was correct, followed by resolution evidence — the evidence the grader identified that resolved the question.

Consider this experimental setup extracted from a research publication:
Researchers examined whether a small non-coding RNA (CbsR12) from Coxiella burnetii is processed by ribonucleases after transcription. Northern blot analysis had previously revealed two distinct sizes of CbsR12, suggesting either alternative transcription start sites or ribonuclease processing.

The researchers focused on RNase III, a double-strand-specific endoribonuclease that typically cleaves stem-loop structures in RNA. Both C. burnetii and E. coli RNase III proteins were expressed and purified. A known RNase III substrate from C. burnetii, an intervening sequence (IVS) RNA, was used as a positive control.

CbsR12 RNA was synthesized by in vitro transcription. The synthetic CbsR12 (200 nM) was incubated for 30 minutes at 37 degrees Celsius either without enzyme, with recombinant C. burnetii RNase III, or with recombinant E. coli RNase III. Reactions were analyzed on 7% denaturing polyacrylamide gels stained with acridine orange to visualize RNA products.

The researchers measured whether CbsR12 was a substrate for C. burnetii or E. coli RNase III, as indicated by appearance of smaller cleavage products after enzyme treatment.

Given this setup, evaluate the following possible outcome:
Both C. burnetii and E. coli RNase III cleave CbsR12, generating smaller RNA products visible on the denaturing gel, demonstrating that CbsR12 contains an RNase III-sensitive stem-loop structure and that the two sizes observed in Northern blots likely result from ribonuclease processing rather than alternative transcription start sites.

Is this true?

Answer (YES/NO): YES